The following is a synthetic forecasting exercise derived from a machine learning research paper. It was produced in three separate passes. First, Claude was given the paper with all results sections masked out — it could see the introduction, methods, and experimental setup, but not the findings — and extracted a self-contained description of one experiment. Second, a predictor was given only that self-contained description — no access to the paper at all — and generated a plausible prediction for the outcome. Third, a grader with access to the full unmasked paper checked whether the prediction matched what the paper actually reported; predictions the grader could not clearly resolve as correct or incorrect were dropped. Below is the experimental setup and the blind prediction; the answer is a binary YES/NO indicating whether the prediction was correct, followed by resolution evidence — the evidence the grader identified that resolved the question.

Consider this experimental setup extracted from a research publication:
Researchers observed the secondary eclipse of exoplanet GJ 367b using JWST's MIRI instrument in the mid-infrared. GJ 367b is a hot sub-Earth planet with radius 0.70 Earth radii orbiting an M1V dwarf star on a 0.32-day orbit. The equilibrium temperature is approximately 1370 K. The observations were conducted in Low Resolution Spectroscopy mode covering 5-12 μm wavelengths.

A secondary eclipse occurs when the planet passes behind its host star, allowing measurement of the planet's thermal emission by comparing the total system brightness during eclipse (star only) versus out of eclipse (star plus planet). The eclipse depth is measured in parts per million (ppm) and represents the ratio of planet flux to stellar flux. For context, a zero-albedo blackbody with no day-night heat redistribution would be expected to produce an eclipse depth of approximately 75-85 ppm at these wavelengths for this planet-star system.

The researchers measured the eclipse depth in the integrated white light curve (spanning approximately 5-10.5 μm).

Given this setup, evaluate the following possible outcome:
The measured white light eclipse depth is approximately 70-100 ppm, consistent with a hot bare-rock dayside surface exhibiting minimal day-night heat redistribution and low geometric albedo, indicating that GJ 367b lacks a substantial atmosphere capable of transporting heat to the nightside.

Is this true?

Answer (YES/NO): YES